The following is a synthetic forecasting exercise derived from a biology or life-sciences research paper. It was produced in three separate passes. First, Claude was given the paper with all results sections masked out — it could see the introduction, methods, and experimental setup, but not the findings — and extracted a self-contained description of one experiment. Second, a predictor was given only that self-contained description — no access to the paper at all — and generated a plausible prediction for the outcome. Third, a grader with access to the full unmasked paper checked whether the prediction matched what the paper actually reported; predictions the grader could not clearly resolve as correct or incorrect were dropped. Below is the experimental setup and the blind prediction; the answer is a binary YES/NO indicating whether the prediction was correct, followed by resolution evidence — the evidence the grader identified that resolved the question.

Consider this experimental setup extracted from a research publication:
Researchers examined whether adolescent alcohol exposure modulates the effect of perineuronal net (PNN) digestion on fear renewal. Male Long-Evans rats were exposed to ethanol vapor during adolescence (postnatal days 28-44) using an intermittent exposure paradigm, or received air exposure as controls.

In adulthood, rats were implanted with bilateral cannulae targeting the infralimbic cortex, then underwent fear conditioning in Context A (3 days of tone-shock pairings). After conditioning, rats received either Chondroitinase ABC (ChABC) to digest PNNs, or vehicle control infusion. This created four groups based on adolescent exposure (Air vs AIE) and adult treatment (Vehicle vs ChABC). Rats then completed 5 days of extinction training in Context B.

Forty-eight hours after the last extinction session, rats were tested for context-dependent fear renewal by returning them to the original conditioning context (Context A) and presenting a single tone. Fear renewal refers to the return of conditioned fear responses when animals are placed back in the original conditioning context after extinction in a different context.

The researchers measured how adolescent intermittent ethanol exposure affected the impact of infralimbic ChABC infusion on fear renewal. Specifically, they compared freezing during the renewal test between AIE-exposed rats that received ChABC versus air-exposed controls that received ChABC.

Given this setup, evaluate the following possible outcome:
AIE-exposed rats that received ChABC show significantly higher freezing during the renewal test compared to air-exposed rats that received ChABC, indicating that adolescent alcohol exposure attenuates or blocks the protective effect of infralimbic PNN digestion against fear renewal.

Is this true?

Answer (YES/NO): YES